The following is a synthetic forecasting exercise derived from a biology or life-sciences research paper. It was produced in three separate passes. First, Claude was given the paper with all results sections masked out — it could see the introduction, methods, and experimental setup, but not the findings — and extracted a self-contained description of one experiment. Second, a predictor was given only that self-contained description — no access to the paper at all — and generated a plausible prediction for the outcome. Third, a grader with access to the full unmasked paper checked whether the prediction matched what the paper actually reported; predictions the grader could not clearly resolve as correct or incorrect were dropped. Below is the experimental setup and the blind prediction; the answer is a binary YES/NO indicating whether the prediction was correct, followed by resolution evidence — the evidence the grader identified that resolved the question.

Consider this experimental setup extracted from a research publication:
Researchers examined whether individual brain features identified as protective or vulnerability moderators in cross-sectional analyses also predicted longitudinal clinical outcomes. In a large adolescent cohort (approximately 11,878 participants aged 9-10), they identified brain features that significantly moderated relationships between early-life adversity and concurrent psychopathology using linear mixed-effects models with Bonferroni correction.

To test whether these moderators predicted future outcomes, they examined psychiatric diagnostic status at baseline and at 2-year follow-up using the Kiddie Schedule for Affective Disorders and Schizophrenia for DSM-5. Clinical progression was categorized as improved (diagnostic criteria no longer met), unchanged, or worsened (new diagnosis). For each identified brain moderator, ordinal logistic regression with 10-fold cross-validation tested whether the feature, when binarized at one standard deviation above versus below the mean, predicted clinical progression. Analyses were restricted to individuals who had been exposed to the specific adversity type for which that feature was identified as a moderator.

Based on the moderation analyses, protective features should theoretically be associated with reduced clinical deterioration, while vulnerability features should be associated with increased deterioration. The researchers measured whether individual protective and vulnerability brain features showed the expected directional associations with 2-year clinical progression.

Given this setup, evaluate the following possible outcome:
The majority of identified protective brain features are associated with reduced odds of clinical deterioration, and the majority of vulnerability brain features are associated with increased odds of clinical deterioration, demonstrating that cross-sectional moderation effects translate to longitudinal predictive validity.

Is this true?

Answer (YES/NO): NO